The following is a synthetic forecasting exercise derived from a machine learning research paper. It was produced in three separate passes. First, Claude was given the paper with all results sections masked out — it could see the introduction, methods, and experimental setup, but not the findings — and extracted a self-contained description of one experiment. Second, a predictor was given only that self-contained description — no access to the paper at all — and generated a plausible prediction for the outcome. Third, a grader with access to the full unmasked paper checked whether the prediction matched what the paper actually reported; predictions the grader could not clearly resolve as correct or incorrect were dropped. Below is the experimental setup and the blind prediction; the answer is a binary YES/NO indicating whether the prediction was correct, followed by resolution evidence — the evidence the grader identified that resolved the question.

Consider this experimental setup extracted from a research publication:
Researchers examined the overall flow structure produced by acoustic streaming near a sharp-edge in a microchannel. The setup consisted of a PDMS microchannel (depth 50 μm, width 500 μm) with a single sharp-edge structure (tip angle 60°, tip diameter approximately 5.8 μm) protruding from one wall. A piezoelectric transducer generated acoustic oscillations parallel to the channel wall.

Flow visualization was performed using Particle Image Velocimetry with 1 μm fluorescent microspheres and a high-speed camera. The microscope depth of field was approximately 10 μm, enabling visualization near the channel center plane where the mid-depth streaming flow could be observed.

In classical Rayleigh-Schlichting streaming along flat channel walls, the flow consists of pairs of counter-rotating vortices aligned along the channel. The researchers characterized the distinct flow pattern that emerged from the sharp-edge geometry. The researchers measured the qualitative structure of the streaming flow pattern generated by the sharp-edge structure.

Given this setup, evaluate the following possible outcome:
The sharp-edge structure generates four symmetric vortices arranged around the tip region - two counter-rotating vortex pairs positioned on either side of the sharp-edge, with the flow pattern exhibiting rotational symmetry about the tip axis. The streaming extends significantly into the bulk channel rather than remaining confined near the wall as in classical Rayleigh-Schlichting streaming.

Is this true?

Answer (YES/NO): NO